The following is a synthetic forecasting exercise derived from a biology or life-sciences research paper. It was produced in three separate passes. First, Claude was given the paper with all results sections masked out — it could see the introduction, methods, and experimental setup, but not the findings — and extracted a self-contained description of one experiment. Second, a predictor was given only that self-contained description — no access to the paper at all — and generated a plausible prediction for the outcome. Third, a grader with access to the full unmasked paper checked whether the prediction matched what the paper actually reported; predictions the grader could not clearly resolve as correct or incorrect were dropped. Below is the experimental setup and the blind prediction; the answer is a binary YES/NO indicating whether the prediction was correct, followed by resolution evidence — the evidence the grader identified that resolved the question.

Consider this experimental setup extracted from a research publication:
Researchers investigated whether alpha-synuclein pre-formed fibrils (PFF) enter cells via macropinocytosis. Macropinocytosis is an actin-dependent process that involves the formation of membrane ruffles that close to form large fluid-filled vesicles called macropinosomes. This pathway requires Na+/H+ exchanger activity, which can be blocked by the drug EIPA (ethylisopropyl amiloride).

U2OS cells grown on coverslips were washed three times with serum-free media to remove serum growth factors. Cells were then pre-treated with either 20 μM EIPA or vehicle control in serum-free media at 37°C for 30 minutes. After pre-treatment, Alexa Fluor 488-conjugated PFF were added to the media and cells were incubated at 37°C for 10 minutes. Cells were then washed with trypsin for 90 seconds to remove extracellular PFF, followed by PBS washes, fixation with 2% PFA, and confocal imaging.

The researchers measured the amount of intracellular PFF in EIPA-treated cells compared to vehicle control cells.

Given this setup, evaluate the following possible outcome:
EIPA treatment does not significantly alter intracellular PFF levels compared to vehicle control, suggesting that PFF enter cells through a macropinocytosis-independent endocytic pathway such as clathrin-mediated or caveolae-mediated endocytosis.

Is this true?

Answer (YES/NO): NO